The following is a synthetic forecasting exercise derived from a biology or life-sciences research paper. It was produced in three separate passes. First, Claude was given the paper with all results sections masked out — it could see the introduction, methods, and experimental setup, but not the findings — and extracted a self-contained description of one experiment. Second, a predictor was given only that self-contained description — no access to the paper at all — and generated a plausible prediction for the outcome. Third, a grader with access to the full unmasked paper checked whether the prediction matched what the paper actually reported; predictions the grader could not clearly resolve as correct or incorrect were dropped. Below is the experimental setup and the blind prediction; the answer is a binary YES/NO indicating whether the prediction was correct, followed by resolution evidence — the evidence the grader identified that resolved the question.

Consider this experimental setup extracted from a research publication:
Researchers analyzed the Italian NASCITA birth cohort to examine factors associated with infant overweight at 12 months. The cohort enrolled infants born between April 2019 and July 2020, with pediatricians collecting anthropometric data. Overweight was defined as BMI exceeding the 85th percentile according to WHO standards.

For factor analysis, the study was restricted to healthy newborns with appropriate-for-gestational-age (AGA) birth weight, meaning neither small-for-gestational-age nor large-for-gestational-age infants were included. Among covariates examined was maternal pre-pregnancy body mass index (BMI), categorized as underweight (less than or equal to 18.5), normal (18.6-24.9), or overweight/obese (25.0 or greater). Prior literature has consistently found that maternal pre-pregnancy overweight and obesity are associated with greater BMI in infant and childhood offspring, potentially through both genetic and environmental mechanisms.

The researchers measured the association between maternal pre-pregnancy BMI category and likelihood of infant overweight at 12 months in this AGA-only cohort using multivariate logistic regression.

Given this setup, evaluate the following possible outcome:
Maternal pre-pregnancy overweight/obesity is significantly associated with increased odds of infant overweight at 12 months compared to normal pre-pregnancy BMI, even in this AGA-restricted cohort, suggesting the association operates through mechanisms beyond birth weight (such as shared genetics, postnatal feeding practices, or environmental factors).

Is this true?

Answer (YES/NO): NO